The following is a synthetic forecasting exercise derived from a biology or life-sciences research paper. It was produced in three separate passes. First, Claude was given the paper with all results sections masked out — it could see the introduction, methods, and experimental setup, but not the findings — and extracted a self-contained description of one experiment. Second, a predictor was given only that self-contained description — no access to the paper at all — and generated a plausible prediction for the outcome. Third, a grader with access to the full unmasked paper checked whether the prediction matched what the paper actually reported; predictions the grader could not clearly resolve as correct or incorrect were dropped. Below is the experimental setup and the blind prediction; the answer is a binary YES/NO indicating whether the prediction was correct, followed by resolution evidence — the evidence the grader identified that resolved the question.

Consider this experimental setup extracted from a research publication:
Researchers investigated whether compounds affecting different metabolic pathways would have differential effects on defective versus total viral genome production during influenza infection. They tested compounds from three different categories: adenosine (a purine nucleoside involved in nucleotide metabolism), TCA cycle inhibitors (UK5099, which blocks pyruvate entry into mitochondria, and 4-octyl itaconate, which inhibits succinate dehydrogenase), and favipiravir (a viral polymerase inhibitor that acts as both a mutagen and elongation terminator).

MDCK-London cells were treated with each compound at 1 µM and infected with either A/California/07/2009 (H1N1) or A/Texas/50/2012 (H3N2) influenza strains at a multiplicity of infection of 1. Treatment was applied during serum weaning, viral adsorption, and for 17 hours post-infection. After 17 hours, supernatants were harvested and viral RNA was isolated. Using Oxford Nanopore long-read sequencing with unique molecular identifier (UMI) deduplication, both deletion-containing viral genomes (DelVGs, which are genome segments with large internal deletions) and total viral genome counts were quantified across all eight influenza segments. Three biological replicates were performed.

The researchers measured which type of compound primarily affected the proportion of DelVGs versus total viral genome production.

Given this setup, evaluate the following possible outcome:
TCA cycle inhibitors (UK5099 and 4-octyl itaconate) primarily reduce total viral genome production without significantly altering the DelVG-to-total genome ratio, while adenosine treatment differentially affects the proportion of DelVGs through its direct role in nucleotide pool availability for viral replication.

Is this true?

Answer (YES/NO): NO